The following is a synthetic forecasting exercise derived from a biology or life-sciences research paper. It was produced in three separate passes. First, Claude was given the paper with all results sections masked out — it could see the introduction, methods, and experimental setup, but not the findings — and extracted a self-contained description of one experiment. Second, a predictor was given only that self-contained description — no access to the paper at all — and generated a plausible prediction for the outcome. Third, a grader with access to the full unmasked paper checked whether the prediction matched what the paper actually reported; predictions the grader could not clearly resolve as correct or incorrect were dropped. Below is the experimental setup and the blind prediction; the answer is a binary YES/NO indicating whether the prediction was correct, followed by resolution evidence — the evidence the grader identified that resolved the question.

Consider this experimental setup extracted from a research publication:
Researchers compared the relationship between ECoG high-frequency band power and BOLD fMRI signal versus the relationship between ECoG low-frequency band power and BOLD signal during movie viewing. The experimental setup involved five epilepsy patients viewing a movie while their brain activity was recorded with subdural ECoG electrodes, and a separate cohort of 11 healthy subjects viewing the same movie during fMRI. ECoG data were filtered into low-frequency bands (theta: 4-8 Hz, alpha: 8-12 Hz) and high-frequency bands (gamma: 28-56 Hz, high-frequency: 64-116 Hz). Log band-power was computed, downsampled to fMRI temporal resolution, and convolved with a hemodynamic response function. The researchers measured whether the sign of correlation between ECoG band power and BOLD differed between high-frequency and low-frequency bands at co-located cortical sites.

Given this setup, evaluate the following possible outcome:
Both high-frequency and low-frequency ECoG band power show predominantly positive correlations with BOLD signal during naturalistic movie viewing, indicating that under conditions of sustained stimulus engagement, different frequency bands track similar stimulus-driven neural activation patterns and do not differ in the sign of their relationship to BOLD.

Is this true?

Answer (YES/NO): NO